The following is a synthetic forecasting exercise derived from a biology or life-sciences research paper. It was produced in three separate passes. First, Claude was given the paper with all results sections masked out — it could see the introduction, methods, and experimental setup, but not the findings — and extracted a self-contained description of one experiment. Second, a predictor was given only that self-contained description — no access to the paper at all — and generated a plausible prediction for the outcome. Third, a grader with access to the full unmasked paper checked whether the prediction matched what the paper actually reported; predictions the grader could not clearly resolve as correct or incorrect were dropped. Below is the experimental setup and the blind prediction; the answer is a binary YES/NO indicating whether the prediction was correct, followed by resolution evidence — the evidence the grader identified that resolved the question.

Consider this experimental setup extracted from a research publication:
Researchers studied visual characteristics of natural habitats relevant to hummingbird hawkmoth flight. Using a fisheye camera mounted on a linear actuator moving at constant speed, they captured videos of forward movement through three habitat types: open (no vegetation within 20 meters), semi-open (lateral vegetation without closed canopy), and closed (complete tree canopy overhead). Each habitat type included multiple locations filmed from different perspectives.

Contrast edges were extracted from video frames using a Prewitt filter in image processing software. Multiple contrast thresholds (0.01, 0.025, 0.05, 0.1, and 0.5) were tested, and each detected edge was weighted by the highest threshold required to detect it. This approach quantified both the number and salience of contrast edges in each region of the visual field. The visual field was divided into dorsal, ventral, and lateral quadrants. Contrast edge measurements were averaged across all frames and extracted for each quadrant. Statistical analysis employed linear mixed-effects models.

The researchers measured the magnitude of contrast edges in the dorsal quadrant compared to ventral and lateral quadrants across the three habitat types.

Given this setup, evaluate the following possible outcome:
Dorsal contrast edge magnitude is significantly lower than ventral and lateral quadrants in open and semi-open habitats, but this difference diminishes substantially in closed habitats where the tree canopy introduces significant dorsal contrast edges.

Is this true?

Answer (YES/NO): NO